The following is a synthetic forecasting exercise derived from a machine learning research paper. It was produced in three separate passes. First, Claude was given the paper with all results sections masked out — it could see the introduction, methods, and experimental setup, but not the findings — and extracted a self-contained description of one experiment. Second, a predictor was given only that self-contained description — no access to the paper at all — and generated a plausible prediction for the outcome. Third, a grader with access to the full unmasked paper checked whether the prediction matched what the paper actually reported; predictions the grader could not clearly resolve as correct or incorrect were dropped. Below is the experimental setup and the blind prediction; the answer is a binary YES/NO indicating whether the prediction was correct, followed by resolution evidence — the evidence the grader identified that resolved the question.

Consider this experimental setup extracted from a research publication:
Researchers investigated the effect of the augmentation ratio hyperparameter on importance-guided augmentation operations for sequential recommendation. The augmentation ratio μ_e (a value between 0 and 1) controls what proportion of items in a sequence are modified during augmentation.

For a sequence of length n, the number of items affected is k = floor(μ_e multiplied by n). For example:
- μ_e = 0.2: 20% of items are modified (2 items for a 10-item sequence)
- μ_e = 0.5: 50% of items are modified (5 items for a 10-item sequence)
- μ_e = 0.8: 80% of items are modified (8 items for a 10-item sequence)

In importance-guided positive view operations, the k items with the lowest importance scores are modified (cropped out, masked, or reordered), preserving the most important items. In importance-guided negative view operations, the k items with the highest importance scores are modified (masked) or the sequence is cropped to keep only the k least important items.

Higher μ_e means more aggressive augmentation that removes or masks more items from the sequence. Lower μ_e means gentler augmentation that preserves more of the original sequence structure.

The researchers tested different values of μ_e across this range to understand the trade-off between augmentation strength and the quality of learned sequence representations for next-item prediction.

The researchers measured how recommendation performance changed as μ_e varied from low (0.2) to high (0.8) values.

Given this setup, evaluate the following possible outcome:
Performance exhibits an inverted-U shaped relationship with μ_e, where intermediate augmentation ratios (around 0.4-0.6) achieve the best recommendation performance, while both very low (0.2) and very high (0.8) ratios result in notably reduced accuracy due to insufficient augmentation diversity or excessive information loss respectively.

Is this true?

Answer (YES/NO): NO